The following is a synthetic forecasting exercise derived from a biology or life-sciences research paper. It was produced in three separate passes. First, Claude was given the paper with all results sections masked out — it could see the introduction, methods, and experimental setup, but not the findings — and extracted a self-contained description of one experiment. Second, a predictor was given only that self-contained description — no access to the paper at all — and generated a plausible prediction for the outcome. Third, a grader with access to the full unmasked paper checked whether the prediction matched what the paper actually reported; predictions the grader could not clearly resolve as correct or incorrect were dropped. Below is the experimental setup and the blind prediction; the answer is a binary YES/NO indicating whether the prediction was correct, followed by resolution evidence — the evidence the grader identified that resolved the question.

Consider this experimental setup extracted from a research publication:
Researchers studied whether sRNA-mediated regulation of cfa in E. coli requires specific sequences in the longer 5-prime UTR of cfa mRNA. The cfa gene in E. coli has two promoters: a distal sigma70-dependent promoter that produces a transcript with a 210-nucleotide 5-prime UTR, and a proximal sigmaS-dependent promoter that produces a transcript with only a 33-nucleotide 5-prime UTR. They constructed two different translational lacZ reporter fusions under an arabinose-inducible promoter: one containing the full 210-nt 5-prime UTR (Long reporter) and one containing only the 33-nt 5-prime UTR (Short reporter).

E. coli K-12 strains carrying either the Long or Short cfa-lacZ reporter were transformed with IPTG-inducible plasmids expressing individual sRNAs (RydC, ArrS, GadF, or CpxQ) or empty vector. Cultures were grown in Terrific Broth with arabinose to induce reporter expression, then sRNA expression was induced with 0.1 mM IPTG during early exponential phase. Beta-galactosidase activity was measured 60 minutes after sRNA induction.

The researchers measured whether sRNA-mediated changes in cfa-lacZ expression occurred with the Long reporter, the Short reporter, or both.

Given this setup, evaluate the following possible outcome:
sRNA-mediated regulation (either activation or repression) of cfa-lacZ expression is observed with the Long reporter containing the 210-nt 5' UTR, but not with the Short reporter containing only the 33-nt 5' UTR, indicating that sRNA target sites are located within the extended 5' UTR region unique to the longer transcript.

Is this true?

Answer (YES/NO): YES